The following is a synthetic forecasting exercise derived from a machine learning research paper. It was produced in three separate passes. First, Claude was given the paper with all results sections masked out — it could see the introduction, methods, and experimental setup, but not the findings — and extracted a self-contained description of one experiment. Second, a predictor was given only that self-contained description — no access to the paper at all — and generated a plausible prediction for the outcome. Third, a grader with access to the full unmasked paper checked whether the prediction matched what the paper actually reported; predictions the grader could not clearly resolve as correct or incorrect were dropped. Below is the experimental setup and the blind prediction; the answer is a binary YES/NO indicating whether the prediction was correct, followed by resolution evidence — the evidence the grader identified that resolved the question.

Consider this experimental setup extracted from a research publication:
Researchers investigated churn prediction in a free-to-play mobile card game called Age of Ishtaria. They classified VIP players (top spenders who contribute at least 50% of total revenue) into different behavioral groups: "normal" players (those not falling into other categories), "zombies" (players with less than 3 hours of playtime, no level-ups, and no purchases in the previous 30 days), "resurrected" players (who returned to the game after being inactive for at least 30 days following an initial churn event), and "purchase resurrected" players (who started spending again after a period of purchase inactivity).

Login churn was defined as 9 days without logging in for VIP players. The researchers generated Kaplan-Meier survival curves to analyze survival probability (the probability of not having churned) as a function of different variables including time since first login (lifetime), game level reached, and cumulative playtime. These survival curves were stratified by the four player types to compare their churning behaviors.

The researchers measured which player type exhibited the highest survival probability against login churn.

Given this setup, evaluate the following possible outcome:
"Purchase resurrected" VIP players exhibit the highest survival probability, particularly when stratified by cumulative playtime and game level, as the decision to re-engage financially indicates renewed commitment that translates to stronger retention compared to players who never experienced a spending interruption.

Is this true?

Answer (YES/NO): NO